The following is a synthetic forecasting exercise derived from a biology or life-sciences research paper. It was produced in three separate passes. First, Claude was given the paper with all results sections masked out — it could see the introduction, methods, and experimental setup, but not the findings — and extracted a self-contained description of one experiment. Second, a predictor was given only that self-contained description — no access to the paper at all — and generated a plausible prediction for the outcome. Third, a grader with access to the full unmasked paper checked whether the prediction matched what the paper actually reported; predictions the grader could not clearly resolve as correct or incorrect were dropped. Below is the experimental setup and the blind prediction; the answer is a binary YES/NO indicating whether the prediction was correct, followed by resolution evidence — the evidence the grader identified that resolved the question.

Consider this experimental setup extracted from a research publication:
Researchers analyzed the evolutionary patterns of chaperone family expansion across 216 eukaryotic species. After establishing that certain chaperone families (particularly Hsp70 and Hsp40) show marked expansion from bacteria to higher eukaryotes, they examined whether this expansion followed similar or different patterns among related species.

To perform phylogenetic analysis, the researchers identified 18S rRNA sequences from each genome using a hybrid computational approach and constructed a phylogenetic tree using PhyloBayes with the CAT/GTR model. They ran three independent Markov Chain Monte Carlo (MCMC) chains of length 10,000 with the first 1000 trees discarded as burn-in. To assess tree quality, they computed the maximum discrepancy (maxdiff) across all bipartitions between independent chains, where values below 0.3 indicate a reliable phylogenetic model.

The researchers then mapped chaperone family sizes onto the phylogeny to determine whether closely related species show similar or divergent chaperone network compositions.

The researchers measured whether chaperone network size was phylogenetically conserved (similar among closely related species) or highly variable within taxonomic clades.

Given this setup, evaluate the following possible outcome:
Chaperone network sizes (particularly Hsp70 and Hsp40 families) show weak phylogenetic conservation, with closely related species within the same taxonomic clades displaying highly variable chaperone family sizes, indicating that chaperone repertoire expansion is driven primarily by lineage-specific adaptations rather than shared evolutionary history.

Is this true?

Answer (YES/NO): NO